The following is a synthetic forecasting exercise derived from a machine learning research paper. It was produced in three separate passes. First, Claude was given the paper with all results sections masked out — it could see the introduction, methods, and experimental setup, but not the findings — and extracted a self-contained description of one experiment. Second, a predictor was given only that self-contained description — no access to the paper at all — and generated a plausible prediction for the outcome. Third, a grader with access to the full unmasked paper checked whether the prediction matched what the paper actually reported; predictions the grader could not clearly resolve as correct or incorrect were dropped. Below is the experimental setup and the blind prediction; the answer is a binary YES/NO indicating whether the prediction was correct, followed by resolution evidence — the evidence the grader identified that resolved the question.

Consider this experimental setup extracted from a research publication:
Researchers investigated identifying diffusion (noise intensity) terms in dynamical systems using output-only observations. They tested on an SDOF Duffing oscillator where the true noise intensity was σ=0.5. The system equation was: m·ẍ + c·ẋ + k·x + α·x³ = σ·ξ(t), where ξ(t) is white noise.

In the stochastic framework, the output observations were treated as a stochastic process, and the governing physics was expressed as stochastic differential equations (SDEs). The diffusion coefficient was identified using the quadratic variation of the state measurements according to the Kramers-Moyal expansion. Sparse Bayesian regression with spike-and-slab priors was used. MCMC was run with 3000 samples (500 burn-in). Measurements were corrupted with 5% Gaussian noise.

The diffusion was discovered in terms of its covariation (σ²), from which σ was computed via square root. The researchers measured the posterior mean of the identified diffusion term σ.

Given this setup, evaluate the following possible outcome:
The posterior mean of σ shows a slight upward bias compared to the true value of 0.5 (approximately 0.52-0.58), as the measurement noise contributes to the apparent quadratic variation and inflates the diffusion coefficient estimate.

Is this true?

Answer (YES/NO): NO